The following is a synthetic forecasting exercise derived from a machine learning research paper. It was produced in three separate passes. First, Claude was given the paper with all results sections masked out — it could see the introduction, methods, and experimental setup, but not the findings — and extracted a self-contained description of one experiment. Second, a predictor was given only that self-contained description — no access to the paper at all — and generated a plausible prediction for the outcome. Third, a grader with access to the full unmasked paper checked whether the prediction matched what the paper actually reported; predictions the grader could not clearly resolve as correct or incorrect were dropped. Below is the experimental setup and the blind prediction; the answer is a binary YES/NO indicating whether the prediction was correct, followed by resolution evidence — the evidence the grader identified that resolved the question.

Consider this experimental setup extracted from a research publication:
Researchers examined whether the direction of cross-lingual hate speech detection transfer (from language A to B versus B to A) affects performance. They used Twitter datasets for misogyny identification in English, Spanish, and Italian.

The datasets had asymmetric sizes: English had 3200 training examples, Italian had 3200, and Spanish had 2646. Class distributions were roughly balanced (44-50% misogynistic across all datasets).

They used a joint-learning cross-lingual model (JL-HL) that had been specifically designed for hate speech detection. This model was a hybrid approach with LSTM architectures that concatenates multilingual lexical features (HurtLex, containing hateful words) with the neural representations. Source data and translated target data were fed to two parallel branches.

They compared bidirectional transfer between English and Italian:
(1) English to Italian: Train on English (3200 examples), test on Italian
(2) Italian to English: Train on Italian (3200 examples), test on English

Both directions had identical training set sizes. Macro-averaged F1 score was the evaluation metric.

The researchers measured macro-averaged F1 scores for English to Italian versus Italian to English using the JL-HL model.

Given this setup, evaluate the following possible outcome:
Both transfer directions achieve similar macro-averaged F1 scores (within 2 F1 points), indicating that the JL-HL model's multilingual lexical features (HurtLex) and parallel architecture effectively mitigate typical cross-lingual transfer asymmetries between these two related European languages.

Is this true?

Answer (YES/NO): NO